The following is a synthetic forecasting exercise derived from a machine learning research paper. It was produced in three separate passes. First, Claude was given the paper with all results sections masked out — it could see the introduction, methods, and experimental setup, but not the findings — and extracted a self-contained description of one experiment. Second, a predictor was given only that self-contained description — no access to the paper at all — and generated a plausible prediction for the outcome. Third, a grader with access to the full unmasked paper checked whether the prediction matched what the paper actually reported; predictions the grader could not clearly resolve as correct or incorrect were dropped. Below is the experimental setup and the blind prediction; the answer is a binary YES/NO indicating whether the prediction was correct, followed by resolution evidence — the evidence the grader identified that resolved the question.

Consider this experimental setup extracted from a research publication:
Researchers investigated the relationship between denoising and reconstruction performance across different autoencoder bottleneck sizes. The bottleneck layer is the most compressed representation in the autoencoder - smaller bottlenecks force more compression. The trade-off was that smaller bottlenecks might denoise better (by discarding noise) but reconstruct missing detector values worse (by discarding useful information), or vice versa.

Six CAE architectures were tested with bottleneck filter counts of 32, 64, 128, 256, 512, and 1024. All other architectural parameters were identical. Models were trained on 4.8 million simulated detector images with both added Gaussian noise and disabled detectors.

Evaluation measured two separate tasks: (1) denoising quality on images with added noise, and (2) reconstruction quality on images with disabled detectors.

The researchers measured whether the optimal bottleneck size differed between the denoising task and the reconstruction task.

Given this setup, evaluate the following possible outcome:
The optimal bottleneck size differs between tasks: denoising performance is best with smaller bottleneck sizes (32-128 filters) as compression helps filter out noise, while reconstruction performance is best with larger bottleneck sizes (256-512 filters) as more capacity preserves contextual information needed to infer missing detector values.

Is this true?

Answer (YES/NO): YES